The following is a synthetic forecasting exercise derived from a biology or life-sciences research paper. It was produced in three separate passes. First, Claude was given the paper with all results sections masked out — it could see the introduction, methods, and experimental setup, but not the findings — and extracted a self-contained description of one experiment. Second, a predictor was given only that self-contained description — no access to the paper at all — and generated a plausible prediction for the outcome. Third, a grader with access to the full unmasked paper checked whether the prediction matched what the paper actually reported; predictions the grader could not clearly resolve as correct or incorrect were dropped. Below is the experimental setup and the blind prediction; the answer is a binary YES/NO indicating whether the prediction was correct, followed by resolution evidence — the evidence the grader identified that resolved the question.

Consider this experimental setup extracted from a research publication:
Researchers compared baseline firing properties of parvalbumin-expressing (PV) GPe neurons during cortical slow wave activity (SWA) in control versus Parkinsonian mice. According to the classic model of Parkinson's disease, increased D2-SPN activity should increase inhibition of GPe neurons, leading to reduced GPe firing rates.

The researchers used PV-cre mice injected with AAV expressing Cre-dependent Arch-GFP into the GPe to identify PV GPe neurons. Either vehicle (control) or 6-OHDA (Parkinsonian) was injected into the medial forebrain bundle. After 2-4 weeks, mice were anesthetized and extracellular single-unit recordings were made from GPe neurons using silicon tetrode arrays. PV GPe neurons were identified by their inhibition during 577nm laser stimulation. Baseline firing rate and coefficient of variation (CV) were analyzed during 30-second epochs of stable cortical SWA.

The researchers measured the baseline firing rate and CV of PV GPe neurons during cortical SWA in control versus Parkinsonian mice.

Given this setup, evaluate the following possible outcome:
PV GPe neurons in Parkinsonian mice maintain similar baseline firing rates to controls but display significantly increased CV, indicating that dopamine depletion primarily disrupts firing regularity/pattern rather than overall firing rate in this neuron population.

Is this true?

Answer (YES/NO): YES